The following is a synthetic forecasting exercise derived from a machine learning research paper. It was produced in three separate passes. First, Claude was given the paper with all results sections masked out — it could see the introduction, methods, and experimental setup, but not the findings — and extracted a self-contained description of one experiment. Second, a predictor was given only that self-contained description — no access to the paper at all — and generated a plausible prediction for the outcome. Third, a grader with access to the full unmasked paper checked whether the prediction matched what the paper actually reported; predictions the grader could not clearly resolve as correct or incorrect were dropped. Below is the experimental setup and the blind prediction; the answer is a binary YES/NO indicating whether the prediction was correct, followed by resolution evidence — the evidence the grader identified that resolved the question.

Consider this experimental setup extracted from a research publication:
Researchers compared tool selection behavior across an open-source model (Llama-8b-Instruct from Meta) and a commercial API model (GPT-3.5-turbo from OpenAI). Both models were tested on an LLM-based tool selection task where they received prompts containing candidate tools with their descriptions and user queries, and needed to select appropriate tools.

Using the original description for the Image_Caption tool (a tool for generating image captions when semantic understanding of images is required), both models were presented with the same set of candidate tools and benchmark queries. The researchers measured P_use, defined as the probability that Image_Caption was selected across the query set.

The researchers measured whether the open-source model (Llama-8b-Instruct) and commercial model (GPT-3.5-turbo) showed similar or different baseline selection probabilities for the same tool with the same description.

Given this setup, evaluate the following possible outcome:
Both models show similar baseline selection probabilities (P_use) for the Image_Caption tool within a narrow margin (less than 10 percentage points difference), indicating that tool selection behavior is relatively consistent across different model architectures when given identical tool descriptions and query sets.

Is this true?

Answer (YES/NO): YES